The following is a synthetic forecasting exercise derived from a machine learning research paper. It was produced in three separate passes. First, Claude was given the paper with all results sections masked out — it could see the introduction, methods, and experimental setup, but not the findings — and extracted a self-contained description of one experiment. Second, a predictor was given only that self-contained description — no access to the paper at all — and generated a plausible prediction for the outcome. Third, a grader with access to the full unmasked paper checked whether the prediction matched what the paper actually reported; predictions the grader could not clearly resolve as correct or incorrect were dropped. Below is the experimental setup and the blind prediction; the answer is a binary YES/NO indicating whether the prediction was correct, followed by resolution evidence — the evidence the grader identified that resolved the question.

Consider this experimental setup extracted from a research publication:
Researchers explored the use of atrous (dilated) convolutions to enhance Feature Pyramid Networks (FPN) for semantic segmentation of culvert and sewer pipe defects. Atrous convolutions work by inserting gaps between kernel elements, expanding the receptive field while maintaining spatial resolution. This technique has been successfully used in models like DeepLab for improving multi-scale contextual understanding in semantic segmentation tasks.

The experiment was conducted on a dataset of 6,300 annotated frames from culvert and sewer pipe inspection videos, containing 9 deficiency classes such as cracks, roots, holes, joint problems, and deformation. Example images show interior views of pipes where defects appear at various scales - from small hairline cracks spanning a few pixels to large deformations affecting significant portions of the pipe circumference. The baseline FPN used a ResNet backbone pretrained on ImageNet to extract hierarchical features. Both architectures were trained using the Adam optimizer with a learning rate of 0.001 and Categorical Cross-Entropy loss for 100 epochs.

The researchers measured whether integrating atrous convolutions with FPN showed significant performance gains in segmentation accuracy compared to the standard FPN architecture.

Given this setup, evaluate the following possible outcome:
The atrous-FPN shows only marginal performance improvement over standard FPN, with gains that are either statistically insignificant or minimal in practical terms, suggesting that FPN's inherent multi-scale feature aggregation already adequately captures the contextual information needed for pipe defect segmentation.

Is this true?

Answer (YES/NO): NO